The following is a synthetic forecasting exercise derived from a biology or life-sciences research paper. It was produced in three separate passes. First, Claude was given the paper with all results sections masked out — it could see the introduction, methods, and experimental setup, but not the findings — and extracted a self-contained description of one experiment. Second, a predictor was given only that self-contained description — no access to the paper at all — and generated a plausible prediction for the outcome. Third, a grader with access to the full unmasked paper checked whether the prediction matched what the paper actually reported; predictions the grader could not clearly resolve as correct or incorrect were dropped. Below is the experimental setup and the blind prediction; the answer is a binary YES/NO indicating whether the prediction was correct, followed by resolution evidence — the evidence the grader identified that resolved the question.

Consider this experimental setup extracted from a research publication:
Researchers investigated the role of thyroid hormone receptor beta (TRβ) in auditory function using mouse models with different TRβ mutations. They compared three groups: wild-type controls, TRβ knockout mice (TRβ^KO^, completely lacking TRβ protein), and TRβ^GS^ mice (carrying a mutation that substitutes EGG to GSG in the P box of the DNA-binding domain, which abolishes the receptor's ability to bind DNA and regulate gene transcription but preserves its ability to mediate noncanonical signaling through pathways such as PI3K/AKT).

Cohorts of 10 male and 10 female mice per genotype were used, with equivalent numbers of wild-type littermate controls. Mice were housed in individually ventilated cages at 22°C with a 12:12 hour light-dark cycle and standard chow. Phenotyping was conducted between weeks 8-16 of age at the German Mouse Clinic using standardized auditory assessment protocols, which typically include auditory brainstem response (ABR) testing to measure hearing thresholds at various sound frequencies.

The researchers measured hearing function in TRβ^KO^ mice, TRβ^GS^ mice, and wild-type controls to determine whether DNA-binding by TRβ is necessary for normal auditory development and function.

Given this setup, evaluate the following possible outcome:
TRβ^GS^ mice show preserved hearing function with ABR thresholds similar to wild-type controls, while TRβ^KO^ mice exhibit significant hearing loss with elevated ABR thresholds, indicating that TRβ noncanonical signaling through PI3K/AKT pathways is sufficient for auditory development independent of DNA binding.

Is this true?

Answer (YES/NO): NO